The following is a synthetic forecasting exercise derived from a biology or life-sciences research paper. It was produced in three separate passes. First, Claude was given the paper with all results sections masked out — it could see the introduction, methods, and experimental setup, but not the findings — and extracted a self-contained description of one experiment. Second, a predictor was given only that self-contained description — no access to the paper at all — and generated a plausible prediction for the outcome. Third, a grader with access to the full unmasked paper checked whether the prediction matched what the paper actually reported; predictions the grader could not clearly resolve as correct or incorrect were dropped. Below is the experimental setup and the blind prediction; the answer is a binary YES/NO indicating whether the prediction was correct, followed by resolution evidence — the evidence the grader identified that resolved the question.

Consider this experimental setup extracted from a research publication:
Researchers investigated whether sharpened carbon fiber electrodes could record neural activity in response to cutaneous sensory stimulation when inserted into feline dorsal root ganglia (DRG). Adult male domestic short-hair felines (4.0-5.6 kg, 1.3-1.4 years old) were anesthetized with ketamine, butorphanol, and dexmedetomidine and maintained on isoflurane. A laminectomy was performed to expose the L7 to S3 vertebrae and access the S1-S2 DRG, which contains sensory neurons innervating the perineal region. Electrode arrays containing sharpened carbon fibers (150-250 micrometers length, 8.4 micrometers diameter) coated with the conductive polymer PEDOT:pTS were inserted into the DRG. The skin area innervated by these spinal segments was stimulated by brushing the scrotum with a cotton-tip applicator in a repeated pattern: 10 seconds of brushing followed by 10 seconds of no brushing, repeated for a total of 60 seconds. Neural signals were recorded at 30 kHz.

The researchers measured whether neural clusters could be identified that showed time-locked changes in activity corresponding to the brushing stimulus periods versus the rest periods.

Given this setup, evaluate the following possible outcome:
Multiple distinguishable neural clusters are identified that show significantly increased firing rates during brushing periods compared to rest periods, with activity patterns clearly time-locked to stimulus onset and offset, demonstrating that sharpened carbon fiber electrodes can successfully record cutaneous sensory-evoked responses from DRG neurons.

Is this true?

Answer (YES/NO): YES